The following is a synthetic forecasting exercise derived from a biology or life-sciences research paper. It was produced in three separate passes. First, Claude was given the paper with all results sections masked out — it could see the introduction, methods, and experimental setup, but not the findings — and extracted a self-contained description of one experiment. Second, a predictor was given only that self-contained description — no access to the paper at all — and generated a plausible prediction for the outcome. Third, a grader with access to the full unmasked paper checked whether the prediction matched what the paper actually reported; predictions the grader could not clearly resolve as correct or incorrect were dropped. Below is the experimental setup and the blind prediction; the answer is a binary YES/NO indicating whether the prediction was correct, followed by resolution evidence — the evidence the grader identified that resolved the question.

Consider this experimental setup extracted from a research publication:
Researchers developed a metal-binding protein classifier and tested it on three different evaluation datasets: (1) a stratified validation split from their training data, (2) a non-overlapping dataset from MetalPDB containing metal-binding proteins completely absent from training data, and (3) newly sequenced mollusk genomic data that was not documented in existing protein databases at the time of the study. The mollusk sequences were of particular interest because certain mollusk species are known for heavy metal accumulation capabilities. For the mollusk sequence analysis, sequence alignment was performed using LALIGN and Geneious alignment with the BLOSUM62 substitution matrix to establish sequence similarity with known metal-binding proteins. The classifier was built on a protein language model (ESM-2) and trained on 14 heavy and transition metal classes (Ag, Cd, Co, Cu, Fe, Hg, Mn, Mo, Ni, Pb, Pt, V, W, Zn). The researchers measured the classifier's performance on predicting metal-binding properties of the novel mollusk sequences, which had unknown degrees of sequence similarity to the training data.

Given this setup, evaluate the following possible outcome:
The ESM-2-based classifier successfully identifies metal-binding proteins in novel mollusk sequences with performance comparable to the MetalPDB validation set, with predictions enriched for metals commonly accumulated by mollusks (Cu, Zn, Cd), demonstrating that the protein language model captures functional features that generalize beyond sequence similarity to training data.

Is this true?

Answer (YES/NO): NO